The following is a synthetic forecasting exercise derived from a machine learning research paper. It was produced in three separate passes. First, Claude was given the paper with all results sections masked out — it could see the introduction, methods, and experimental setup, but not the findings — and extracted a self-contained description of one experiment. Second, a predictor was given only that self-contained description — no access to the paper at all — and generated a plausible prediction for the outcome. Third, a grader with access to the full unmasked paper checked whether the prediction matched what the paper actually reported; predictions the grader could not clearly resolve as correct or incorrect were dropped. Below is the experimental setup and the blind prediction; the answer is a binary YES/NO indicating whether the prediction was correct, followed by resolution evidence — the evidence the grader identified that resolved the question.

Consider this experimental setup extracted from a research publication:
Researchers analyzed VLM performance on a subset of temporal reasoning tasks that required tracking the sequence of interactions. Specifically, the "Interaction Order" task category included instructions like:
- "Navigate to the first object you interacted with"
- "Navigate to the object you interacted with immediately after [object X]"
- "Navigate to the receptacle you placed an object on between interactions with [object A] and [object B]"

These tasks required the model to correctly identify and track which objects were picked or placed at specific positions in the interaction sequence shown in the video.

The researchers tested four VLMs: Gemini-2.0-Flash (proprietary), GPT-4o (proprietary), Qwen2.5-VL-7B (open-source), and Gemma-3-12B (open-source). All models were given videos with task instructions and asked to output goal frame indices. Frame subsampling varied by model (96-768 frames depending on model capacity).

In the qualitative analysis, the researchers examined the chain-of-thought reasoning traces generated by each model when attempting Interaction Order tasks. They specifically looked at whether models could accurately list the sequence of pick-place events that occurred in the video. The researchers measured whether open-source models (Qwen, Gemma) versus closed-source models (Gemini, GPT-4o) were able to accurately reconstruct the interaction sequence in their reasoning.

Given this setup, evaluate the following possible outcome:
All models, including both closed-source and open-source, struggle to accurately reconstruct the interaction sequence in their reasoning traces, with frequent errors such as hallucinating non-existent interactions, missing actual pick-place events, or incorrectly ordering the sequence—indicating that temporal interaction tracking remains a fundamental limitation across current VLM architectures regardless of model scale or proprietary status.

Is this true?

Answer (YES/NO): YES